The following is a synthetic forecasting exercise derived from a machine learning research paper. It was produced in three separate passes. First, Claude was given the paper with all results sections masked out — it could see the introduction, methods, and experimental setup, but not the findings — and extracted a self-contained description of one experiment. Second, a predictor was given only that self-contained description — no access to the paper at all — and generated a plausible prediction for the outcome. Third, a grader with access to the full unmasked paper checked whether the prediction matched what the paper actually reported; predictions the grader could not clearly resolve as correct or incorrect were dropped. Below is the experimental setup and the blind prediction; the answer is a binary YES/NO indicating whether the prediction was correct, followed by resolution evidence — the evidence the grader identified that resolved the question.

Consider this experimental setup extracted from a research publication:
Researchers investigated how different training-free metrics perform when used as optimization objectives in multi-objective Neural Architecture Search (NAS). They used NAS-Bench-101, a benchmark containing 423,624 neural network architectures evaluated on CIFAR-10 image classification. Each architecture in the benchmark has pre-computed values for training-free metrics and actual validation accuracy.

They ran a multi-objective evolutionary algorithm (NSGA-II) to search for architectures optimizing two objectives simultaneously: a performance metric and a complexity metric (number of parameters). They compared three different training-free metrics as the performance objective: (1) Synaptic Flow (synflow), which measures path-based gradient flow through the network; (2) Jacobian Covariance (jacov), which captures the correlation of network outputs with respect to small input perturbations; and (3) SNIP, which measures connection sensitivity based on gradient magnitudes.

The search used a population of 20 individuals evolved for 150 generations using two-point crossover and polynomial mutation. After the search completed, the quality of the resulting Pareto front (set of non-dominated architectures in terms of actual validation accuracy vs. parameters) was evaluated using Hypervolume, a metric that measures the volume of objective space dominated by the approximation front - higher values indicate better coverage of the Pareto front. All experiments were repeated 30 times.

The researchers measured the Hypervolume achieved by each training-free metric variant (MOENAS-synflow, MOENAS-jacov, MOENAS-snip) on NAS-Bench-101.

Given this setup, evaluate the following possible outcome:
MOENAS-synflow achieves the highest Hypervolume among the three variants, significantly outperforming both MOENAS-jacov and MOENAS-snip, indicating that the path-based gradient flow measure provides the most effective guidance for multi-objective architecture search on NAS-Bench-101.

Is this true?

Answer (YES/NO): YES